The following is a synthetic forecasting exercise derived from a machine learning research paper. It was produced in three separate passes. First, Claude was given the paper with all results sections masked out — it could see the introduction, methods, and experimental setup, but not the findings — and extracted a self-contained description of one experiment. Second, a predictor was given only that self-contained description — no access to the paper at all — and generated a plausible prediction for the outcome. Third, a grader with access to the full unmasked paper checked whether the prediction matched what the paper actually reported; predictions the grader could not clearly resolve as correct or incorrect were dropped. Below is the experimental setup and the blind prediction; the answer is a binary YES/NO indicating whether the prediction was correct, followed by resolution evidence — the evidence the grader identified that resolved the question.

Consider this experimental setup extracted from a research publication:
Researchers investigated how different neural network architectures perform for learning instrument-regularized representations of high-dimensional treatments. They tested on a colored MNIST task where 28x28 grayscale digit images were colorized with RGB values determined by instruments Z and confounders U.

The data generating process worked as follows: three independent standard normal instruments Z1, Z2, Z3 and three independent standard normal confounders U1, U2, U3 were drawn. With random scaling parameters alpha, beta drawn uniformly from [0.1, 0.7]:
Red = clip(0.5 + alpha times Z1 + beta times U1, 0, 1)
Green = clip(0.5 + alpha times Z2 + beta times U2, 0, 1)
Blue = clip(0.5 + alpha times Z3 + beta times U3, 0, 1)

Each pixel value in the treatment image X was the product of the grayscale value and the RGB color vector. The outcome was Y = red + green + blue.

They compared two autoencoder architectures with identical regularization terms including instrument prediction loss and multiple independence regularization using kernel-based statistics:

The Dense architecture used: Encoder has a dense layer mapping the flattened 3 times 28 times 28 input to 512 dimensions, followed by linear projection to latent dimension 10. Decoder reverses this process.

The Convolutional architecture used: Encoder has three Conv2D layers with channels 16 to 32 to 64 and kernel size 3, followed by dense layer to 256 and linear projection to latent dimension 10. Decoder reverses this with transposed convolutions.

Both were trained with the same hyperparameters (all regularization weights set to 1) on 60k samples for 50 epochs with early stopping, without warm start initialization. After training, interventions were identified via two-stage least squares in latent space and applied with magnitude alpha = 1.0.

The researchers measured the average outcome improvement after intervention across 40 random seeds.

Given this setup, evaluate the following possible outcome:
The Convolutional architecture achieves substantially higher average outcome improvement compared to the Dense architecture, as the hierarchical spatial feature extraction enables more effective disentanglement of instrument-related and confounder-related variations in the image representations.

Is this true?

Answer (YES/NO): NO